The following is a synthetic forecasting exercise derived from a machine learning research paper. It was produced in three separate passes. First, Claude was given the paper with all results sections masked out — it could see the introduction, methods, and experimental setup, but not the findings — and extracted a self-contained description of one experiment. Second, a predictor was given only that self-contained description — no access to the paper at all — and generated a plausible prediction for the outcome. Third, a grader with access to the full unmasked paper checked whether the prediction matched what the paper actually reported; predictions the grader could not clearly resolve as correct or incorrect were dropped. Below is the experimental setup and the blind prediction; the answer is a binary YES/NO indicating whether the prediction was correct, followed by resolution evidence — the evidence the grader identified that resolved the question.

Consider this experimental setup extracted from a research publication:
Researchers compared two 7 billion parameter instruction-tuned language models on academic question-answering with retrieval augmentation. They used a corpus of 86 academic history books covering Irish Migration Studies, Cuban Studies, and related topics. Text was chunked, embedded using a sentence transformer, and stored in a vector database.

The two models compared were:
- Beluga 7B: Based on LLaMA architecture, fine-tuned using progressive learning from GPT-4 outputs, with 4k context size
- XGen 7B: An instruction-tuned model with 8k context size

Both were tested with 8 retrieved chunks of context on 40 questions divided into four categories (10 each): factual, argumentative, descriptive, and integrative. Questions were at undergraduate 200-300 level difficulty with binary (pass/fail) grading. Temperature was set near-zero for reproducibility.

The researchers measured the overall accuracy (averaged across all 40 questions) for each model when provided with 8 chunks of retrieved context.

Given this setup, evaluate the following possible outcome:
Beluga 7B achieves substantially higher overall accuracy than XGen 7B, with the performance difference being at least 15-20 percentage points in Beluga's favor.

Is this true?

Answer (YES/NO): NO